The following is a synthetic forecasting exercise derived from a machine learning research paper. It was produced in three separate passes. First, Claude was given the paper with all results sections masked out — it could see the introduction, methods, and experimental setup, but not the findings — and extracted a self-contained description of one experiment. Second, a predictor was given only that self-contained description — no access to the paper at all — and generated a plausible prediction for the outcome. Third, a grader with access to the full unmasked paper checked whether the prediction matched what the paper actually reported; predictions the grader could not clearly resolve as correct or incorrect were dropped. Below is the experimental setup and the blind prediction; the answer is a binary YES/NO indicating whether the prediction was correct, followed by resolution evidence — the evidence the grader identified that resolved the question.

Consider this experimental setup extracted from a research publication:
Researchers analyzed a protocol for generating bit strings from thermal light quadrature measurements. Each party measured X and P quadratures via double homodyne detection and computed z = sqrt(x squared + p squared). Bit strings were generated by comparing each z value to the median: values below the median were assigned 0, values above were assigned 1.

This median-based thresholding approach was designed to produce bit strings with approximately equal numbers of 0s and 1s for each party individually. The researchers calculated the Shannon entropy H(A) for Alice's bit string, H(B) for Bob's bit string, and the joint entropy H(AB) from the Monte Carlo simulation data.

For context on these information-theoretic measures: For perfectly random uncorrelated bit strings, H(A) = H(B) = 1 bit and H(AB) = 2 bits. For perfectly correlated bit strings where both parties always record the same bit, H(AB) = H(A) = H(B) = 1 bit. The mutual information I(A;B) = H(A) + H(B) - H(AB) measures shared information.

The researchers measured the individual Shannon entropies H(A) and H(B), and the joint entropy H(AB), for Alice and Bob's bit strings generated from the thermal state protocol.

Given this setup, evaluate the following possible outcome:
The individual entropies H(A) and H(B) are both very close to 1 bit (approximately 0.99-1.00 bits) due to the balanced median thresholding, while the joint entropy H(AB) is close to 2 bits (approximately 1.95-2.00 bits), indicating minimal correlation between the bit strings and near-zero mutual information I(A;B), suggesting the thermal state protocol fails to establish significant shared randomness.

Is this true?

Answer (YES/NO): NO